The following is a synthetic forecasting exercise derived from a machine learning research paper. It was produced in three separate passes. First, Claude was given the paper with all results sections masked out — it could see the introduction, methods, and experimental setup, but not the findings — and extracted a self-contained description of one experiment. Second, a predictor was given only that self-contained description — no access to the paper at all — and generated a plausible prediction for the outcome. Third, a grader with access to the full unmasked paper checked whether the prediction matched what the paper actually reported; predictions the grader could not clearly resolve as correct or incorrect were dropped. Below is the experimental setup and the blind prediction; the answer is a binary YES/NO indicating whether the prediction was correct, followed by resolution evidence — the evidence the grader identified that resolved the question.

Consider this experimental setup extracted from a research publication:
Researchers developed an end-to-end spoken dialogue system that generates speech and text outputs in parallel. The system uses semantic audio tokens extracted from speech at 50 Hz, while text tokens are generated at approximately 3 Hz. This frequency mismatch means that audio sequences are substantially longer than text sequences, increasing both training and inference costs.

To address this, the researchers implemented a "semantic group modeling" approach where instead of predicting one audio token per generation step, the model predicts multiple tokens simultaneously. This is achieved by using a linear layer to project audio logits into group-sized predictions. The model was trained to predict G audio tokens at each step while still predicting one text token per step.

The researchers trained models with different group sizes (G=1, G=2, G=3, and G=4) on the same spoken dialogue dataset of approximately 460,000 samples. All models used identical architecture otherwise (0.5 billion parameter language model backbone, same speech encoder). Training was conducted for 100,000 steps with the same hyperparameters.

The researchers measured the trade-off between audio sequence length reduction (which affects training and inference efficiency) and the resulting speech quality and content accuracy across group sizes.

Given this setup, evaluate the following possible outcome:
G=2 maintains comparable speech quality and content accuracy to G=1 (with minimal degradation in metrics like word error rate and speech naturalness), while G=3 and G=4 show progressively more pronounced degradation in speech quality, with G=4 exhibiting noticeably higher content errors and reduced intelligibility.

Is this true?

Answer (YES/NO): NO